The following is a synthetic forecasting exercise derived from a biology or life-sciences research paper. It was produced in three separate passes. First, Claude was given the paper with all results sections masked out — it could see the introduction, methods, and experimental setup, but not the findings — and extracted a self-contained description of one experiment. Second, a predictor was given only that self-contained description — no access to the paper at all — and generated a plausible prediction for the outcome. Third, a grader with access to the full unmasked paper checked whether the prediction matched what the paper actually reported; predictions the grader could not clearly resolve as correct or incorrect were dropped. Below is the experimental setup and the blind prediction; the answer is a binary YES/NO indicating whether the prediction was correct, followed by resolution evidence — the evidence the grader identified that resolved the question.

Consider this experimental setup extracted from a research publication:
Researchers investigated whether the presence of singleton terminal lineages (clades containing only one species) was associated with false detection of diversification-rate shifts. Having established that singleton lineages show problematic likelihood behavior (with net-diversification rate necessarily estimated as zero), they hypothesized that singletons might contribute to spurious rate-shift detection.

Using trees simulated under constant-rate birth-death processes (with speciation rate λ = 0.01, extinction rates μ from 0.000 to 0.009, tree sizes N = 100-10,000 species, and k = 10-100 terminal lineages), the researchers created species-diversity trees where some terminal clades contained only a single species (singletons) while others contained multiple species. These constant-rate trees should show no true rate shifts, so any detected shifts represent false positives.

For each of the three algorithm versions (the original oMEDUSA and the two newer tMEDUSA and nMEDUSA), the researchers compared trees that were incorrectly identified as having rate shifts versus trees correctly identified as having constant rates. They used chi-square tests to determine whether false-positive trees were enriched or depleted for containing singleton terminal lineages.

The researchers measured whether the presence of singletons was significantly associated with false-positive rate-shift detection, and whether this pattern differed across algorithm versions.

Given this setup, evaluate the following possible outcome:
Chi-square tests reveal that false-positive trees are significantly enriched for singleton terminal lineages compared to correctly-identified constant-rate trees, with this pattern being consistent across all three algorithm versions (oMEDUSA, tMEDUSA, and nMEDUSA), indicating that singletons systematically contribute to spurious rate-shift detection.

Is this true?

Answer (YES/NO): NO